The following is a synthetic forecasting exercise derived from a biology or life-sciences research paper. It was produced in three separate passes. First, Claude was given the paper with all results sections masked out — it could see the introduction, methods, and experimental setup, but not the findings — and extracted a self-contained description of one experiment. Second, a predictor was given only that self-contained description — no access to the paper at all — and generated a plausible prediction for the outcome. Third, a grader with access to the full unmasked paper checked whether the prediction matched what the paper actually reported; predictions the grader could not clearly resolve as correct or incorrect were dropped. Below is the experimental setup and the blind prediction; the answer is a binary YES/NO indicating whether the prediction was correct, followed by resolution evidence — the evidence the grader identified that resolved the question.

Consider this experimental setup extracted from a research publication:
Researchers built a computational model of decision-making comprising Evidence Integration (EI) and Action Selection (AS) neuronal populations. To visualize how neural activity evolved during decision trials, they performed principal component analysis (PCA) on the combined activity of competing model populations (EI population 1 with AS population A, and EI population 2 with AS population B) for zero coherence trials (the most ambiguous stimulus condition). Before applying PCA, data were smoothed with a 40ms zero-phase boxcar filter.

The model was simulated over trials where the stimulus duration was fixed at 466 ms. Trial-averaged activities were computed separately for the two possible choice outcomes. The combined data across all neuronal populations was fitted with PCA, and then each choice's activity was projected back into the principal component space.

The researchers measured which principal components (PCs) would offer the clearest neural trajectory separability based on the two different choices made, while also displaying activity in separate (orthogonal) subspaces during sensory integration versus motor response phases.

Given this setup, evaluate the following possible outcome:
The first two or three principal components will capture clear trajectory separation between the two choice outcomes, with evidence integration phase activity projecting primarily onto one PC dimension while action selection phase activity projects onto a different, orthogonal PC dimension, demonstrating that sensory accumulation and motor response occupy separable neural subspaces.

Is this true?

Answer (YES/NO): NO